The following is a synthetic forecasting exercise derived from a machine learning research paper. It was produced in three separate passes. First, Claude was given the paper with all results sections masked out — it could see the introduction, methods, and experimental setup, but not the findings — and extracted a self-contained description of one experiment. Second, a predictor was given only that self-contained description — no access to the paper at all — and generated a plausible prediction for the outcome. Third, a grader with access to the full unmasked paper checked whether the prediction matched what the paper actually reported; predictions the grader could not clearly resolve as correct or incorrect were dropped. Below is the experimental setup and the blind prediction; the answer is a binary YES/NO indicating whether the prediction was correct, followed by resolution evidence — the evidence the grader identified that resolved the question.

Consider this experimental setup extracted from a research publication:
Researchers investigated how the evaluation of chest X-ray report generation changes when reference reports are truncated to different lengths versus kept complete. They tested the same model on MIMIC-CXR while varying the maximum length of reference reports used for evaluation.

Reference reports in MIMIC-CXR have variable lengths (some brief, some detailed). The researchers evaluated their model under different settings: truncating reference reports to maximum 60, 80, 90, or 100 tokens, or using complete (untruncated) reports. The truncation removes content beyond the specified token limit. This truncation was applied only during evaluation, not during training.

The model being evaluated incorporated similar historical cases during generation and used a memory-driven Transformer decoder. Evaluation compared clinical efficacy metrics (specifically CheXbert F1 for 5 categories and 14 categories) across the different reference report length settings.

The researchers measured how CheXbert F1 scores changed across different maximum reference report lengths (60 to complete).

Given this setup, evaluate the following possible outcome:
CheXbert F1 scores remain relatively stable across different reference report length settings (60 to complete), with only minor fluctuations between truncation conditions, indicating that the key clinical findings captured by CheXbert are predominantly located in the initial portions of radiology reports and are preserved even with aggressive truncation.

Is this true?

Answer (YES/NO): NO